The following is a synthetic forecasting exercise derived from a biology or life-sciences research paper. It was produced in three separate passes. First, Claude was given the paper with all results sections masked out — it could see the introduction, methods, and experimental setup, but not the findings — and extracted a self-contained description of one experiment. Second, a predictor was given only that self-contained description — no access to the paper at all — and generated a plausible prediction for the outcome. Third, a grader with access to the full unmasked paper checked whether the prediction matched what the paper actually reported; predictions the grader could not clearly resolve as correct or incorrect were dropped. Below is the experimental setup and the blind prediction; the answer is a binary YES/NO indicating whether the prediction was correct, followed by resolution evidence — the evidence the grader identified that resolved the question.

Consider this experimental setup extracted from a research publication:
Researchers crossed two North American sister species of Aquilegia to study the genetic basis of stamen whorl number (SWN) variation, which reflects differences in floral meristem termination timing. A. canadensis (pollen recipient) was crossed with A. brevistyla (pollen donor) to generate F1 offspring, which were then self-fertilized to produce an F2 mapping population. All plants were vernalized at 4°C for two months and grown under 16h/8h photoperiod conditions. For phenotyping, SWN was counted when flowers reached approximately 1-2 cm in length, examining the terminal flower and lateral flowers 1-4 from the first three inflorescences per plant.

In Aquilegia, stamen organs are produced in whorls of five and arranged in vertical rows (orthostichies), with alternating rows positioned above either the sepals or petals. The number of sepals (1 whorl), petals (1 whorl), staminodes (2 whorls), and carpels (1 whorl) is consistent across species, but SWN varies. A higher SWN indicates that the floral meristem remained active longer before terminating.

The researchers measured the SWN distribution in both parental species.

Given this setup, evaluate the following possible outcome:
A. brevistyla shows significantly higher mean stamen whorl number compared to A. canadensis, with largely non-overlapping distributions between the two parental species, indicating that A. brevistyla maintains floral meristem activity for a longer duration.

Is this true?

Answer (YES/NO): NO